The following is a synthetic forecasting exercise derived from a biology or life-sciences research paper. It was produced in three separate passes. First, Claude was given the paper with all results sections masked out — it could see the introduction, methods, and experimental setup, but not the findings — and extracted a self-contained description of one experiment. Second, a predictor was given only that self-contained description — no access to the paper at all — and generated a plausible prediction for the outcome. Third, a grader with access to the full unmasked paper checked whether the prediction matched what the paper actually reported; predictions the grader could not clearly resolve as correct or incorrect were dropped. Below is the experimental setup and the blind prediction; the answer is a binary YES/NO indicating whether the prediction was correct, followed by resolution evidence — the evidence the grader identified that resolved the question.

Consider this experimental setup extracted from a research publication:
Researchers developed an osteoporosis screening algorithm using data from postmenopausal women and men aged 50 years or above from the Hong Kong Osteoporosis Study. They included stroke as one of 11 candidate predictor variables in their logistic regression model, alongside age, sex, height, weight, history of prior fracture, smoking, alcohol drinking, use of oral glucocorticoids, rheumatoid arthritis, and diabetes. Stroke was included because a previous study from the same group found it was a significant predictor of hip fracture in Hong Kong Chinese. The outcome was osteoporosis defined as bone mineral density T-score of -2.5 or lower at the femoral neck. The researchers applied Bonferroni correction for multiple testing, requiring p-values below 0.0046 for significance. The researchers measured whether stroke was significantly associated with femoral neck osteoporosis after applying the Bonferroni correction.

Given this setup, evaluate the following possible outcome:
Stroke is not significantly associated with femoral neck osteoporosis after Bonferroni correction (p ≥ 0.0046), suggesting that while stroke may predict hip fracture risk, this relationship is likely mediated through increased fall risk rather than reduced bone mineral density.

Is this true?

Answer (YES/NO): YES